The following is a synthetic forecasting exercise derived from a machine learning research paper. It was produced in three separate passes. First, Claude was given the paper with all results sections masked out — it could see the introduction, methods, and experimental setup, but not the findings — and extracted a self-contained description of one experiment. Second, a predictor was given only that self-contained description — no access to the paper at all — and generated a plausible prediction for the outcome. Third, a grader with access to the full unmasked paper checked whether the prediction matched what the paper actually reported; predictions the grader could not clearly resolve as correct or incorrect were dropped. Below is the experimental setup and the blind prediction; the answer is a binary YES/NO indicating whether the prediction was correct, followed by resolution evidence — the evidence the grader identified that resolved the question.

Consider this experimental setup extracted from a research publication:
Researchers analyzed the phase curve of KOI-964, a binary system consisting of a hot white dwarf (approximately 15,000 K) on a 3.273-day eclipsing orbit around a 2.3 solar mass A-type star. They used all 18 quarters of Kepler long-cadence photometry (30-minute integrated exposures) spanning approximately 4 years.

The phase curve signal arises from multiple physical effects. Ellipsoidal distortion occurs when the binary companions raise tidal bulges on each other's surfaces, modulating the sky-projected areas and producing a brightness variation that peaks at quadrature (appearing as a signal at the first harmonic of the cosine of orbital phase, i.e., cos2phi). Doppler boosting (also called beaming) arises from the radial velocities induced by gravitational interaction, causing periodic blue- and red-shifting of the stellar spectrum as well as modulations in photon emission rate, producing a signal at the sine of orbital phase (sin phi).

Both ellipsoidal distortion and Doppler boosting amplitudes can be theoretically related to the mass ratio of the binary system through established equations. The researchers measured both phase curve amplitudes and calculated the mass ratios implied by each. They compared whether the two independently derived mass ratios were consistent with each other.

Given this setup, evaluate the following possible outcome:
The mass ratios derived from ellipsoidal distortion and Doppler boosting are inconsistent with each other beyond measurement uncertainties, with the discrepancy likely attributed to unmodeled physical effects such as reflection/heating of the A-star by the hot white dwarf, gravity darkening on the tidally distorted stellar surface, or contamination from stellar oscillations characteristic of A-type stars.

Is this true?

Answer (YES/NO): NO